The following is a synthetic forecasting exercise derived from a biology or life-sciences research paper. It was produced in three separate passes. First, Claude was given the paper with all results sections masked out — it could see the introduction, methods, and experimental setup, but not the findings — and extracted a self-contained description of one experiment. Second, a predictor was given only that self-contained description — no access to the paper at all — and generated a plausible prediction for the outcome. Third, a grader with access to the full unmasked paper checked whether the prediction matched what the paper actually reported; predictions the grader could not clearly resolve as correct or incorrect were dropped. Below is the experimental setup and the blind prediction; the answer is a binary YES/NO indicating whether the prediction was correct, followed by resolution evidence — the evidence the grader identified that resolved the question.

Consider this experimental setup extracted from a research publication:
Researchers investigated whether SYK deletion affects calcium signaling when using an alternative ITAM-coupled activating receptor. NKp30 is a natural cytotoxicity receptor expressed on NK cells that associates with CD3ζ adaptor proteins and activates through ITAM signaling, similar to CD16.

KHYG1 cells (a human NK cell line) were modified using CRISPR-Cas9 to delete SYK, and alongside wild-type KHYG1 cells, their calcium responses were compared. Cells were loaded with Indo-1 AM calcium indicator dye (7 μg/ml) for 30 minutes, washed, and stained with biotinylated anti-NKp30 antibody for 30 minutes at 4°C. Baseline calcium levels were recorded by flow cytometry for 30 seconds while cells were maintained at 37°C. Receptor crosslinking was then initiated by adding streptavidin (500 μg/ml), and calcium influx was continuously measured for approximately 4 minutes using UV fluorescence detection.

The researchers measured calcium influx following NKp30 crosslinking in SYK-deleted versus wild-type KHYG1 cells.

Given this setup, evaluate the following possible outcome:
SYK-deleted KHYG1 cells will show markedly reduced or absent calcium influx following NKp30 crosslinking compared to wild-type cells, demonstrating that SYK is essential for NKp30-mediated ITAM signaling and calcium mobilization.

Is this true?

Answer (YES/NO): NO